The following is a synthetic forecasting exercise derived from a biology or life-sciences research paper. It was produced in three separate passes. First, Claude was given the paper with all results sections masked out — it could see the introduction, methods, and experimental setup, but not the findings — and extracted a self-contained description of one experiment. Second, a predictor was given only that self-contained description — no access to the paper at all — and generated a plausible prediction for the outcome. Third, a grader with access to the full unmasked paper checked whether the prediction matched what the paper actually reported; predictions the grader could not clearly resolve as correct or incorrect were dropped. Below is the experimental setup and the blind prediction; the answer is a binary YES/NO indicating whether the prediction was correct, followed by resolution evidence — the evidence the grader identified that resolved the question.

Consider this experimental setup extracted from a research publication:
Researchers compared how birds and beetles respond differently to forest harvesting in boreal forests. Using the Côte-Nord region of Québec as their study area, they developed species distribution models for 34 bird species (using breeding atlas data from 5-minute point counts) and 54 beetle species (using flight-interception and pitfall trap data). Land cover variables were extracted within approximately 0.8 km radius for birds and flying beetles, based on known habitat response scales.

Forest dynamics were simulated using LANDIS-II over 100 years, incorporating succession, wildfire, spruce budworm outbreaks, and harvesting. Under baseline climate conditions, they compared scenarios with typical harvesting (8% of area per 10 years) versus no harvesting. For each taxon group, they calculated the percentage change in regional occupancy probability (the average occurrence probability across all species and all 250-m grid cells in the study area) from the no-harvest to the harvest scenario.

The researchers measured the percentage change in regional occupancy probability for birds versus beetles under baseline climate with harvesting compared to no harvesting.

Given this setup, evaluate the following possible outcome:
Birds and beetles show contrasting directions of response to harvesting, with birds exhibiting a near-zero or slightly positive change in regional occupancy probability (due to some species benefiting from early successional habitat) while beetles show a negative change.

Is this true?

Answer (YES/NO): YES